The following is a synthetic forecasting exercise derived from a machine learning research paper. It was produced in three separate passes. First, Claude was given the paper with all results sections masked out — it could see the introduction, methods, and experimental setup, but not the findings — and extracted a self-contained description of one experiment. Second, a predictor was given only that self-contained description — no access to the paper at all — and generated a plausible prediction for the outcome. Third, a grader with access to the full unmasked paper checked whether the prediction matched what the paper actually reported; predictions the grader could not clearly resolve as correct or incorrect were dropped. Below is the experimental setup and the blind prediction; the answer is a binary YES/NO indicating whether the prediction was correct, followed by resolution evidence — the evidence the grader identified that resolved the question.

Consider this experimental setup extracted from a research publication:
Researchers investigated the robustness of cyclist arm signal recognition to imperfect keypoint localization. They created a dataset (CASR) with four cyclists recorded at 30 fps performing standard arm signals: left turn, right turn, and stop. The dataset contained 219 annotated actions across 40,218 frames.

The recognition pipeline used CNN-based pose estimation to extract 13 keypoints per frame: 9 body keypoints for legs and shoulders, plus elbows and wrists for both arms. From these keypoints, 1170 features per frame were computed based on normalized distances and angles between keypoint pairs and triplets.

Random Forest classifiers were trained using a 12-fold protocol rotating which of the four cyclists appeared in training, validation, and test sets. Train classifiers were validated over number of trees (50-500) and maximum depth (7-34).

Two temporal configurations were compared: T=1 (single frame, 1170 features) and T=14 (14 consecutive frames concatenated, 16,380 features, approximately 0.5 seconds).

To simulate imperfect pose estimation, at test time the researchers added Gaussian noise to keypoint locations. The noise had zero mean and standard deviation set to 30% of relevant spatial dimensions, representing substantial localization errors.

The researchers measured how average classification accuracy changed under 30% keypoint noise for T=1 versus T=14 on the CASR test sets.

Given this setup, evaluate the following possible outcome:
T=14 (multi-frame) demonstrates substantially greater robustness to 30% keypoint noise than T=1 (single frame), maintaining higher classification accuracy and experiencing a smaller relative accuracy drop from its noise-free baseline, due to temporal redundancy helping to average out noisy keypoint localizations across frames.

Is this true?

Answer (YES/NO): YES